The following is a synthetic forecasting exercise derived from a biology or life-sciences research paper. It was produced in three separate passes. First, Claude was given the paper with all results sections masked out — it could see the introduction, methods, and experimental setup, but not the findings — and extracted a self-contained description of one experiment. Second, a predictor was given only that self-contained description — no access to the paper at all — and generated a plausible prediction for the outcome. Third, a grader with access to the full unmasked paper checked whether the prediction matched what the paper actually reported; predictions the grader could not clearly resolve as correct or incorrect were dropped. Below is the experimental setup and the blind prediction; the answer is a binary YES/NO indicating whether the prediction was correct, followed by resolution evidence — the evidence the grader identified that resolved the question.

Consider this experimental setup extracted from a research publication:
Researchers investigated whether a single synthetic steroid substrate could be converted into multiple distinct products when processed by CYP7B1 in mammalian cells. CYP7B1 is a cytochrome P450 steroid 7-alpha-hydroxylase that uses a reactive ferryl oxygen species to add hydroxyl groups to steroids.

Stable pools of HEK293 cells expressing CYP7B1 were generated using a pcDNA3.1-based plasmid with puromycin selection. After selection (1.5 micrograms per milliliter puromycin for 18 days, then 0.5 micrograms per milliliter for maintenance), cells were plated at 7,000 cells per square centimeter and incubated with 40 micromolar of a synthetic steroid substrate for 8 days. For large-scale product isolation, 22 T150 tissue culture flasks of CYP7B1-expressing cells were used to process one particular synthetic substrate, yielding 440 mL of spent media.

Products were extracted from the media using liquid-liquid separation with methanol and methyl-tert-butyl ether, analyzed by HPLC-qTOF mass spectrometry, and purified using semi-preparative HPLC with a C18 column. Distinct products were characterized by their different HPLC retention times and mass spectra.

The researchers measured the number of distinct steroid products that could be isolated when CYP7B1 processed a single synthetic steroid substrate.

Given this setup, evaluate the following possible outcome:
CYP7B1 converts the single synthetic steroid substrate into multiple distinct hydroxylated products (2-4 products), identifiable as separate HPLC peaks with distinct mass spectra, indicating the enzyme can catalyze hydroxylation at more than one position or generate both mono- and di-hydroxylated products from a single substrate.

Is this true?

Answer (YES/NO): NO